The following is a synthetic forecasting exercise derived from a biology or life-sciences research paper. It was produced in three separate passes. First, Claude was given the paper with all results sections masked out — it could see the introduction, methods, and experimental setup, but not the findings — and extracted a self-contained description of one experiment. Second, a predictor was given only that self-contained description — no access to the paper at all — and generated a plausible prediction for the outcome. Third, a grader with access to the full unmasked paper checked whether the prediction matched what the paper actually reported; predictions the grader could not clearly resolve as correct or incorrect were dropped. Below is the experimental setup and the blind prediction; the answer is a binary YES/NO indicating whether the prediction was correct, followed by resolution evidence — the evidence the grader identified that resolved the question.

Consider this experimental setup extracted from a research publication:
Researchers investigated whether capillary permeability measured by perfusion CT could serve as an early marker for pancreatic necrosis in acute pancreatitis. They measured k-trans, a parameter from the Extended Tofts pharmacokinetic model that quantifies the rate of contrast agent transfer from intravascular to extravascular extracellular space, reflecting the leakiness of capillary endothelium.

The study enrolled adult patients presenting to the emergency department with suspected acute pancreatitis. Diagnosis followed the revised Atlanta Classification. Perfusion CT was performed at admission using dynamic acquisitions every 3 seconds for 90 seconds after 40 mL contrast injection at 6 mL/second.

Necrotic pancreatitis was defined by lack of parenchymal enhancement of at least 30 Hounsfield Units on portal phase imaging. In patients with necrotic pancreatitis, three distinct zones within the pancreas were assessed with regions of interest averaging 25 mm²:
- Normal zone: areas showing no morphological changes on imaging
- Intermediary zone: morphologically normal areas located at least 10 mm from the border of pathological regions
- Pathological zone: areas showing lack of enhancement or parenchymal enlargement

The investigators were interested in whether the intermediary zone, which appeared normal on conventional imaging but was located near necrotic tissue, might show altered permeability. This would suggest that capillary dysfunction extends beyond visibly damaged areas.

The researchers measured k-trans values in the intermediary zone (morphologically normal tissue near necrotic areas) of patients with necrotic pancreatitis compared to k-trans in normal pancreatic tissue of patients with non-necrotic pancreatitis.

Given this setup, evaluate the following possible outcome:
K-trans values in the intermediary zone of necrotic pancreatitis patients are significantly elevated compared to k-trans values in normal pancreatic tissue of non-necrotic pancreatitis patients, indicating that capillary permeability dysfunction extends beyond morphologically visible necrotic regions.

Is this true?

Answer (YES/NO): NO